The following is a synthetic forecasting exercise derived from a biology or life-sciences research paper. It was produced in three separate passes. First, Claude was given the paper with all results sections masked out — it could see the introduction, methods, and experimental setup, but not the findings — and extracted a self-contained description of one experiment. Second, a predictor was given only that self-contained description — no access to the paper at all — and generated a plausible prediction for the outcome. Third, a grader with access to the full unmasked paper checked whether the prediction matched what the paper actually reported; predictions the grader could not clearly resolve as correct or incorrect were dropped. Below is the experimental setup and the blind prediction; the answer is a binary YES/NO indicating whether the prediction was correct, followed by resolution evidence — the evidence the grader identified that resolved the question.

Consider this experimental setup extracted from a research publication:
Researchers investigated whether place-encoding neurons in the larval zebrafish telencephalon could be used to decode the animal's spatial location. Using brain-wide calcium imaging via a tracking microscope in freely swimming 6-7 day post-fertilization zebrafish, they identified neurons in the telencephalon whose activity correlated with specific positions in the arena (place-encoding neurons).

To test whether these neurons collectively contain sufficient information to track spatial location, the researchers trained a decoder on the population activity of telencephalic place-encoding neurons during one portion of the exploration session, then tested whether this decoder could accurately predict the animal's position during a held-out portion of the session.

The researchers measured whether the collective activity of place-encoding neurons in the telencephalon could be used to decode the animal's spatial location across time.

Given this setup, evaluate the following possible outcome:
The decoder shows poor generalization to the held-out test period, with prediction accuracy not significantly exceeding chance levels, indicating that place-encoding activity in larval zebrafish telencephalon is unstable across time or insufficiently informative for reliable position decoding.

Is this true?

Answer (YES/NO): NO